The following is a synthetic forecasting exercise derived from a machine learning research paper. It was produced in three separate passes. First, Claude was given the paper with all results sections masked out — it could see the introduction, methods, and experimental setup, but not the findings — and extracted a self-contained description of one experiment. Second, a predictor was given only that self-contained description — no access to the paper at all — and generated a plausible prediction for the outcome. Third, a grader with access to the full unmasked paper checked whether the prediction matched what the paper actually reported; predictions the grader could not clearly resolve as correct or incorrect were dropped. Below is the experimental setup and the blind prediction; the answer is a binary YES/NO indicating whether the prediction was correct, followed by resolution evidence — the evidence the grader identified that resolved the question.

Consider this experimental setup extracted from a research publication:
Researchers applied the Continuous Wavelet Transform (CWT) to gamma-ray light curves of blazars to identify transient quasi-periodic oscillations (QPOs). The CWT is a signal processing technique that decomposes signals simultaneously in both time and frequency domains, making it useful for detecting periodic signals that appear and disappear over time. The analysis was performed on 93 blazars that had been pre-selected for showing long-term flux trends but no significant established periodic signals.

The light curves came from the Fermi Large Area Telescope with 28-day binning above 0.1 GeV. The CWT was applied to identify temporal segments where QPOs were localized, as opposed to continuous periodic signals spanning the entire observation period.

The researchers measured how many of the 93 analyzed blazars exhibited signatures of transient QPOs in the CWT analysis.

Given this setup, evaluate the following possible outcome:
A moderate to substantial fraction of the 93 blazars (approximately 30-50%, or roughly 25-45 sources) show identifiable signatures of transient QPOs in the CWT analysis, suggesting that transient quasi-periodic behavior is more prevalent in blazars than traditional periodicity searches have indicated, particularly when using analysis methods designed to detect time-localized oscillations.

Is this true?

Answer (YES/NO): NO